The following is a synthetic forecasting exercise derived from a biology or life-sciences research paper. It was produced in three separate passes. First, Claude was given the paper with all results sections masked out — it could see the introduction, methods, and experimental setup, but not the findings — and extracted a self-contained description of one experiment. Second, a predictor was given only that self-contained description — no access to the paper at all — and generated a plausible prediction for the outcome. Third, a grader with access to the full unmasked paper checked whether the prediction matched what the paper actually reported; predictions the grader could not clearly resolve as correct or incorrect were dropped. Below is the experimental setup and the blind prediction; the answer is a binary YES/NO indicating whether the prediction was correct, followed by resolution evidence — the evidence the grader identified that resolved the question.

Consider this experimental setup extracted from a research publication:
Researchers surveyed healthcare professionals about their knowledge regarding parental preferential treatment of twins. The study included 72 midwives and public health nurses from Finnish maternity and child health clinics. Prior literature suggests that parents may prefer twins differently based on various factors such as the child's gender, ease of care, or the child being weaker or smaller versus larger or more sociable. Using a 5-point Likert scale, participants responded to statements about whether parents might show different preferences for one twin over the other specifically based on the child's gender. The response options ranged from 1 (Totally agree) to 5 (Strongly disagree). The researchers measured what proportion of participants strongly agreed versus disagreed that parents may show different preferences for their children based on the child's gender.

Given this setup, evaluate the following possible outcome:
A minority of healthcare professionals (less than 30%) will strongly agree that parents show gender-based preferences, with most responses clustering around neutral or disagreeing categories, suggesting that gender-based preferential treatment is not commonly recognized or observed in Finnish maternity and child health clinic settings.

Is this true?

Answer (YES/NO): YES